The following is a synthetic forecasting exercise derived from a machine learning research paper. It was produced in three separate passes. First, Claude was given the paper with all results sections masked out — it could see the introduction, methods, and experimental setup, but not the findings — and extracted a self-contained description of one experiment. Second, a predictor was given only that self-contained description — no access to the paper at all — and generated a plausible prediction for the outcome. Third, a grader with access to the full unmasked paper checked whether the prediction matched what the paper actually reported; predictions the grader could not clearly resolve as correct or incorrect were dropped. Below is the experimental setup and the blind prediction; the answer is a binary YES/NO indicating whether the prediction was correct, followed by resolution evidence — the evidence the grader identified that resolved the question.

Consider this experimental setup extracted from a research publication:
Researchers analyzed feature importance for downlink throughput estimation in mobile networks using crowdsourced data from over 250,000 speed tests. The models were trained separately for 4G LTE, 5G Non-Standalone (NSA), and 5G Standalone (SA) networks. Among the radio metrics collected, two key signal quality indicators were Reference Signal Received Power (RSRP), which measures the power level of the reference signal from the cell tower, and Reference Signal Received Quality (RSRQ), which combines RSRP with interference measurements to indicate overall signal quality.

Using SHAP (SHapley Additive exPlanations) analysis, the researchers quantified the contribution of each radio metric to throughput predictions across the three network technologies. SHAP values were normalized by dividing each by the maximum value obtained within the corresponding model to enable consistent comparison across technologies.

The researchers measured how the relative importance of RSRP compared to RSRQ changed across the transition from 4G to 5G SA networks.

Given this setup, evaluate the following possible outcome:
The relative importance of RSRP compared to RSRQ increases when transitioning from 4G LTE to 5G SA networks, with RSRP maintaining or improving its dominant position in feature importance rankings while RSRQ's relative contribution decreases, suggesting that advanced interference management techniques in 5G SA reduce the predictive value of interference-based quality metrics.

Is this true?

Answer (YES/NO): NO